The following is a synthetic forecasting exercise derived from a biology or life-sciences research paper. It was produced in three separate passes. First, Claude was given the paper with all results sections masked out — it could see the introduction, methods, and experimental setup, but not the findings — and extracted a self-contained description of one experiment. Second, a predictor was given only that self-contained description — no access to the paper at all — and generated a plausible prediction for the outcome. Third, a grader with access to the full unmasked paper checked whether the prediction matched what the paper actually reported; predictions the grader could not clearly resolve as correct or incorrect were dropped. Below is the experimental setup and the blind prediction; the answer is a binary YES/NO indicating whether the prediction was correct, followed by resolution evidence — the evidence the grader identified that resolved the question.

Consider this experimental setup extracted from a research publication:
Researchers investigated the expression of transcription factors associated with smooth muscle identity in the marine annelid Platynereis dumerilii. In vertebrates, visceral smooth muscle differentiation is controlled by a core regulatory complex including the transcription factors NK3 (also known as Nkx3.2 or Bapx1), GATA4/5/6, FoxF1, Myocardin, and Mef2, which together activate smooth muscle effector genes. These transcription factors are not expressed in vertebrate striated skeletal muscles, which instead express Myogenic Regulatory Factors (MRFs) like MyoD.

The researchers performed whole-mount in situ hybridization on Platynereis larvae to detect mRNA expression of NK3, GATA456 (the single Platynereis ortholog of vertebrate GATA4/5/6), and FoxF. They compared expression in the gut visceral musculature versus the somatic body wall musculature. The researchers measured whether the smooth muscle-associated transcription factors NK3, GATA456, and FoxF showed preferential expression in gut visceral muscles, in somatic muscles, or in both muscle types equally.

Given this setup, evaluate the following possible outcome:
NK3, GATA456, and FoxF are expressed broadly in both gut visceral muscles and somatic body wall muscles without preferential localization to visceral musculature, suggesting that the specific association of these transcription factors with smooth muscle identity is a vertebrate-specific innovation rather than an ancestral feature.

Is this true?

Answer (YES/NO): NO